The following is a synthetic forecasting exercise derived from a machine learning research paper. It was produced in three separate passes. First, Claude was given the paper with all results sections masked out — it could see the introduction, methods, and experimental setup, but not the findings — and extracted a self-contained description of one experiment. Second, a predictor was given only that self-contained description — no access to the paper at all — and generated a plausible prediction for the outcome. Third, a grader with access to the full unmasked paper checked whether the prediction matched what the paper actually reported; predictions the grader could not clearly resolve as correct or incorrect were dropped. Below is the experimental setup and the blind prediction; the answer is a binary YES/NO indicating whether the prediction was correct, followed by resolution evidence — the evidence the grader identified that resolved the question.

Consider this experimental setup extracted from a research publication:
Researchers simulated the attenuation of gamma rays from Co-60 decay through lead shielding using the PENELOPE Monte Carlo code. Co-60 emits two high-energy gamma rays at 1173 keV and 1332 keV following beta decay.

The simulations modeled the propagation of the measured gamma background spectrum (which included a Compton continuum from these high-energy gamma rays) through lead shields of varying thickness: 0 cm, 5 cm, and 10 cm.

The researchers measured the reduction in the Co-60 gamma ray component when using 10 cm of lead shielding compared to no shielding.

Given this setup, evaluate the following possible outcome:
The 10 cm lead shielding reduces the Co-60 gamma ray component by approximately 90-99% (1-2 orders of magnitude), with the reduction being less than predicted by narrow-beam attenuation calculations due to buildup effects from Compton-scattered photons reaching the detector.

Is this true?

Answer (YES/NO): YES